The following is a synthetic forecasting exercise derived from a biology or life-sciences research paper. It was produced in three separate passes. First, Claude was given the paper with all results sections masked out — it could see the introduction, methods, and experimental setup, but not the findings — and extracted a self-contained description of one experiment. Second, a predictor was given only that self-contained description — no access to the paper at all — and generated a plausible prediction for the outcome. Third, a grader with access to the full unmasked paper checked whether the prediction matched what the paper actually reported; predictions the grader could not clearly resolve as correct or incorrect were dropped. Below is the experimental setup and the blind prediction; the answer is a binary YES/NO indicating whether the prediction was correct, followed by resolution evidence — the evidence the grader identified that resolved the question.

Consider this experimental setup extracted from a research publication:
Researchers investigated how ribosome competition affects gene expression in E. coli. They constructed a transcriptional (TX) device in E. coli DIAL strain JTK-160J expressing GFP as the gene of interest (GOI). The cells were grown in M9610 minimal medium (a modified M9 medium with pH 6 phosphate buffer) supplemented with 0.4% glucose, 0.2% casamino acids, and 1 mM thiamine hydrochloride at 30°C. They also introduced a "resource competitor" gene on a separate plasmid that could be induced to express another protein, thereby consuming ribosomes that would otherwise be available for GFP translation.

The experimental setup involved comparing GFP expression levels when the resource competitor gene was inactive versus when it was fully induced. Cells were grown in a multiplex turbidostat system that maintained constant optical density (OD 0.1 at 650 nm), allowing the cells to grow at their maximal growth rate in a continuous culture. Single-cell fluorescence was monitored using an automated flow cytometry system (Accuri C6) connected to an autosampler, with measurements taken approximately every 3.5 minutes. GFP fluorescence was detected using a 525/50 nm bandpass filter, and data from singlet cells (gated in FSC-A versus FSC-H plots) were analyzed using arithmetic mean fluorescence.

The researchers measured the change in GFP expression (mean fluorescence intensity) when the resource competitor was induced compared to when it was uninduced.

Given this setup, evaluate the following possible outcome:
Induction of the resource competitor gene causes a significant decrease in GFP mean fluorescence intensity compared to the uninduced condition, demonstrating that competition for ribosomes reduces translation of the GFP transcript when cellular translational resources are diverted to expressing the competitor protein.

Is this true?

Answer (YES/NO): YES